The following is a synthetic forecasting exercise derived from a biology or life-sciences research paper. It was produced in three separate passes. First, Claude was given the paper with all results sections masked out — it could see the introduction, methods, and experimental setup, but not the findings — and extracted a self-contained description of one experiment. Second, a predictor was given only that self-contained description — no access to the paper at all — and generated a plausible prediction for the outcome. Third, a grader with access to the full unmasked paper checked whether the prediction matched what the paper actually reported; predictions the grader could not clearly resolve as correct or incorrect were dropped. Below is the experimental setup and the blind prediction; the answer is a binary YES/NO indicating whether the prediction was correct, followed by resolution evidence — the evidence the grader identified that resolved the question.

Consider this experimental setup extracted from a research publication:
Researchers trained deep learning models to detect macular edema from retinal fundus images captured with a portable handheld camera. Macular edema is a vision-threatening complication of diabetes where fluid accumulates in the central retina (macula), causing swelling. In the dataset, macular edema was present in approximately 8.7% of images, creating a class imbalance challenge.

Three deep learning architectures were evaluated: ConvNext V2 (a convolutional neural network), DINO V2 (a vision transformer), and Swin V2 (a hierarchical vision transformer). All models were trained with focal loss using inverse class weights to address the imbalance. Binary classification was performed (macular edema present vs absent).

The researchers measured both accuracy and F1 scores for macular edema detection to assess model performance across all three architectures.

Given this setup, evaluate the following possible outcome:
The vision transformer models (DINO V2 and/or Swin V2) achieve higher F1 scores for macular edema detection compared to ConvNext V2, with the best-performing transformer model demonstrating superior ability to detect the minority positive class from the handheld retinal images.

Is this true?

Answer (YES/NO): NO